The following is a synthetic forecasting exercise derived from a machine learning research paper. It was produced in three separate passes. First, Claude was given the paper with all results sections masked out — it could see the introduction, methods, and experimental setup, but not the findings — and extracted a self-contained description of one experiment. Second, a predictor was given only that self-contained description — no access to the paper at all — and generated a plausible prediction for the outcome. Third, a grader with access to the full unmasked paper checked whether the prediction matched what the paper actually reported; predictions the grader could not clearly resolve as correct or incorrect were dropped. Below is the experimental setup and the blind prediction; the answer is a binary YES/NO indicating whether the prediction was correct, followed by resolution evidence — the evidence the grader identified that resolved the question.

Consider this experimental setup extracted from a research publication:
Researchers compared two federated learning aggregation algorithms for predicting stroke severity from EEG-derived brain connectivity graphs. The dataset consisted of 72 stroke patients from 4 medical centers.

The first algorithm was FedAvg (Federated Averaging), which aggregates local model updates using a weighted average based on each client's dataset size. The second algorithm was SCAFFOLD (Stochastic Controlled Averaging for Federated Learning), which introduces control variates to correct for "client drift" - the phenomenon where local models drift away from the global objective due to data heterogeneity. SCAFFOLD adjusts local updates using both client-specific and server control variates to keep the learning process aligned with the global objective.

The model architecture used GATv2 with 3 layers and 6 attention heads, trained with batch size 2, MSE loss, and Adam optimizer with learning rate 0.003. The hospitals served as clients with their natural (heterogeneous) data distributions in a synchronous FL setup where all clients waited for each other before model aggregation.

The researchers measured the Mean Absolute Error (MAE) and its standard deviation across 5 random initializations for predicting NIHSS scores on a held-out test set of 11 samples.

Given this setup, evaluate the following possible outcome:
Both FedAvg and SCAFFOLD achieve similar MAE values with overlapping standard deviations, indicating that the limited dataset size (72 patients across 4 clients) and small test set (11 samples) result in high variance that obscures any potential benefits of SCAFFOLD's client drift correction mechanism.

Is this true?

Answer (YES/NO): NO